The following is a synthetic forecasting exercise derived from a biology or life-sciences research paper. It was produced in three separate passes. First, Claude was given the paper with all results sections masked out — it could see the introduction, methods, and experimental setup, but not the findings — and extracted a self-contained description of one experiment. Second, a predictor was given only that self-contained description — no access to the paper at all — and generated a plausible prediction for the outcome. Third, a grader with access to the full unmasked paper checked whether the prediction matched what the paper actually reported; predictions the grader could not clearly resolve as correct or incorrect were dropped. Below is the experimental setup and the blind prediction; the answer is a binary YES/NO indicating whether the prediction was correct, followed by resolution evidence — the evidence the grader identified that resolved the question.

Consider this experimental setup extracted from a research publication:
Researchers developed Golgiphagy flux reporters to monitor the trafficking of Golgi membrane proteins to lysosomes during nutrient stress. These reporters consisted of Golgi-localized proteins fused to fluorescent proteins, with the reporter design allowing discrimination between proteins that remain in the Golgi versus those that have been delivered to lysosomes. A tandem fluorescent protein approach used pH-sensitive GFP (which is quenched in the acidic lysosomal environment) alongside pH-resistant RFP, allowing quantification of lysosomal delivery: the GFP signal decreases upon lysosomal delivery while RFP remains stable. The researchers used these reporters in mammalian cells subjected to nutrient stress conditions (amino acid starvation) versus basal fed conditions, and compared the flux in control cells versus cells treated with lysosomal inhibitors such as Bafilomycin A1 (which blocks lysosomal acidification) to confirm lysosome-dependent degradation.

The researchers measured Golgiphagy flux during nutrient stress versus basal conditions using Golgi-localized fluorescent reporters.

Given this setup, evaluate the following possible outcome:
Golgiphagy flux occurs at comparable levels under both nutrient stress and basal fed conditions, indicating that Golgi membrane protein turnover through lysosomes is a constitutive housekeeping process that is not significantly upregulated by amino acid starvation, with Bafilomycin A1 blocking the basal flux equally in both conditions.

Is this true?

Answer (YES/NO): NO